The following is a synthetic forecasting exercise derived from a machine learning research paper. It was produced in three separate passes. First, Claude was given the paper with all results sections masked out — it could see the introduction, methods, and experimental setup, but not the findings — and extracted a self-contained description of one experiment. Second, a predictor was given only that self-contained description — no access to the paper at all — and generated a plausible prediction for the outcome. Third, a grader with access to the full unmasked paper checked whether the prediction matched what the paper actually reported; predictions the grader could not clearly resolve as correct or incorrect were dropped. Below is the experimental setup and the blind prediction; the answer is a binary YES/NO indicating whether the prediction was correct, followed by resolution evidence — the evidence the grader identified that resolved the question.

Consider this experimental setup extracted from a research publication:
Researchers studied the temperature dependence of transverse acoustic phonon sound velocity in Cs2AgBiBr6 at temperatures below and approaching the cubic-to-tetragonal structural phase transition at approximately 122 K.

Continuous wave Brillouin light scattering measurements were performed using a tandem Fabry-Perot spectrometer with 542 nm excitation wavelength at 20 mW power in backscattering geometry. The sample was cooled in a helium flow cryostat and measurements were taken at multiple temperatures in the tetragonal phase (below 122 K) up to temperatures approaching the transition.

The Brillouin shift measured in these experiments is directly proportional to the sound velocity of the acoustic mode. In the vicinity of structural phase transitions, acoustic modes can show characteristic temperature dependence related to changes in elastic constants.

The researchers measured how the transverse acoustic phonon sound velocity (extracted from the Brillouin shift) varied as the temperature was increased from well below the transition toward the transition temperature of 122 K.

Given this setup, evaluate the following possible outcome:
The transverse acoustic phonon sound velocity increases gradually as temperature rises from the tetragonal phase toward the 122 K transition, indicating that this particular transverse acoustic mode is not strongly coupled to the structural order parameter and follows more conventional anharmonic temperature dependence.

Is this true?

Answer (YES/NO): NO